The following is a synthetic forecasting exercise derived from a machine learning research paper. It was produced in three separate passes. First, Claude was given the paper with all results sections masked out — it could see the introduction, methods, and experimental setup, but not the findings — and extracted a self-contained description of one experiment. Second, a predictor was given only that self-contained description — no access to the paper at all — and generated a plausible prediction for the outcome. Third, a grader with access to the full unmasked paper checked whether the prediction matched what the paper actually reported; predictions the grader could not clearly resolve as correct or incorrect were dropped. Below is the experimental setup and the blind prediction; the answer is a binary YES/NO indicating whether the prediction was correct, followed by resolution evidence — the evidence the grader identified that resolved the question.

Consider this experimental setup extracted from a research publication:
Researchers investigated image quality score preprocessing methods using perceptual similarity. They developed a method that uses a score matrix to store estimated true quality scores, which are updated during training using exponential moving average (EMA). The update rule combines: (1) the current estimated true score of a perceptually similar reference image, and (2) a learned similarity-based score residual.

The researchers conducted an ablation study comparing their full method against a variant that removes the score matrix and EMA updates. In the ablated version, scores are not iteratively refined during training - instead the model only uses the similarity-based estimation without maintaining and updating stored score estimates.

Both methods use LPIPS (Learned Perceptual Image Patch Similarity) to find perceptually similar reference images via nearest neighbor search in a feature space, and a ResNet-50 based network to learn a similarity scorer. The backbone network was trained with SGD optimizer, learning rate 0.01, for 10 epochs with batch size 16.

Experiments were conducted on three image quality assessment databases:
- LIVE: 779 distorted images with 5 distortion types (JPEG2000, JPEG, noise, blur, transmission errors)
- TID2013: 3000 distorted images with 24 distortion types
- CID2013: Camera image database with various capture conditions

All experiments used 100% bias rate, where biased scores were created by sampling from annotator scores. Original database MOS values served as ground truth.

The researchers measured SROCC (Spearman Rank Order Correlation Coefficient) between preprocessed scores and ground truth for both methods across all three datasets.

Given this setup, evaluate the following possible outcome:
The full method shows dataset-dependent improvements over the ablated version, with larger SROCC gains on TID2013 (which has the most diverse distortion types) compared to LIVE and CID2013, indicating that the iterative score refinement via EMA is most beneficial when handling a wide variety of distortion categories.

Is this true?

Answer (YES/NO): NO